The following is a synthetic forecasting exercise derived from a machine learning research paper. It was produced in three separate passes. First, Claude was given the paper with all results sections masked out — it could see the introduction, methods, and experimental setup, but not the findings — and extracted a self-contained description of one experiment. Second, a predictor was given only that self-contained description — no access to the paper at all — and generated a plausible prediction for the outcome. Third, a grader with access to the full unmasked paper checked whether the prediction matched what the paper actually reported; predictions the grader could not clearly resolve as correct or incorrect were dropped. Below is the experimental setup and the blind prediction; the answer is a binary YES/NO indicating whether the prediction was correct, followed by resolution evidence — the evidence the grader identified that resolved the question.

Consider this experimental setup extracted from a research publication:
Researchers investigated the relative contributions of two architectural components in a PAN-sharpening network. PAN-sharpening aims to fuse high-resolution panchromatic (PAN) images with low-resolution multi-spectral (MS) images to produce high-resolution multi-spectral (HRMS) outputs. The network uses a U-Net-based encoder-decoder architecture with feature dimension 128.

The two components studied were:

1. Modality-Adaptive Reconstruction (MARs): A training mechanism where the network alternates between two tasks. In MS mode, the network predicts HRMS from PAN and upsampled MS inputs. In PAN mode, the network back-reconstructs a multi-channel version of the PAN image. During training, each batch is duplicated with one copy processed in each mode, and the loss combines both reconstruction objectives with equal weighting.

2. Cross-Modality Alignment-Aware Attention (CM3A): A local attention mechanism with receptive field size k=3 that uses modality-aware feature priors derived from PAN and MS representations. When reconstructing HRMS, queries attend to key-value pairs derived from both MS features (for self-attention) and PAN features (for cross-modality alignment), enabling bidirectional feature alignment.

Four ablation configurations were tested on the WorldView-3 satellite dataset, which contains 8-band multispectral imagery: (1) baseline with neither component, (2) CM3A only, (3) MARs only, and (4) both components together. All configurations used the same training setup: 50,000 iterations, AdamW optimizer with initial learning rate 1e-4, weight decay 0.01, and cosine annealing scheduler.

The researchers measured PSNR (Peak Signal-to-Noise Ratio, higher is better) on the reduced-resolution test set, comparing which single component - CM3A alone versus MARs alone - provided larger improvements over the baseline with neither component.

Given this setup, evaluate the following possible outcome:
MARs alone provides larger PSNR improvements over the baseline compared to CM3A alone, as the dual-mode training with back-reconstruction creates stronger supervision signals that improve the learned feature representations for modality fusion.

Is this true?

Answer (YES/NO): YES